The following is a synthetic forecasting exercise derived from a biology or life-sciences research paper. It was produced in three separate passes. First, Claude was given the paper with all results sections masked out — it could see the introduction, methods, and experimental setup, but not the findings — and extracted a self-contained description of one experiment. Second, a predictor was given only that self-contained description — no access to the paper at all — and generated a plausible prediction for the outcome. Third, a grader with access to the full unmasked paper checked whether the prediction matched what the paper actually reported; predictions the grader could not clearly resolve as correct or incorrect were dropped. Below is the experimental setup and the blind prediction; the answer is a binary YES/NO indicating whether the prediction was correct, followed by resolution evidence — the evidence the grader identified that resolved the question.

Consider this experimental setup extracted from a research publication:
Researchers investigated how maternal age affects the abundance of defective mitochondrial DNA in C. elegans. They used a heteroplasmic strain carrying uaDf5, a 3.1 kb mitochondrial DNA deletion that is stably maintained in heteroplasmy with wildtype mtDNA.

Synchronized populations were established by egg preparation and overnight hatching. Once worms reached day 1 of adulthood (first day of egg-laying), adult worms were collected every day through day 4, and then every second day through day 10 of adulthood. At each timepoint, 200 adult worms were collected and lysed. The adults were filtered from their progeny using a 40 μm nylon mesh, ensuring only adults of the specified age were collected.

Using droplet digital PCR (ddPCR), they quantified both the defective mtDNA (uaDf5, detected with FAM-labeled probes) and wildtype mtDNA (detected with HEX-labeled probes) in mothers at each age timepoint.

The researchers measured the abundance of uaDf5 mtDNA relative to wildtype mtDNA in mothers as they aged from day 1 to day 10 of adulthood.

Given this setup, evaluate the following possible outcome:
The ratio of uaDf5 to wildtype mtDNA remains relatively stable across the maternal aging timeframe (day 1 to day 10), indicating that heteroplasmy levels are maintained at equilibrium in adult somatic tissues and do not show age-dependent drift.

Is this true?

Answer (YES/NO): NO